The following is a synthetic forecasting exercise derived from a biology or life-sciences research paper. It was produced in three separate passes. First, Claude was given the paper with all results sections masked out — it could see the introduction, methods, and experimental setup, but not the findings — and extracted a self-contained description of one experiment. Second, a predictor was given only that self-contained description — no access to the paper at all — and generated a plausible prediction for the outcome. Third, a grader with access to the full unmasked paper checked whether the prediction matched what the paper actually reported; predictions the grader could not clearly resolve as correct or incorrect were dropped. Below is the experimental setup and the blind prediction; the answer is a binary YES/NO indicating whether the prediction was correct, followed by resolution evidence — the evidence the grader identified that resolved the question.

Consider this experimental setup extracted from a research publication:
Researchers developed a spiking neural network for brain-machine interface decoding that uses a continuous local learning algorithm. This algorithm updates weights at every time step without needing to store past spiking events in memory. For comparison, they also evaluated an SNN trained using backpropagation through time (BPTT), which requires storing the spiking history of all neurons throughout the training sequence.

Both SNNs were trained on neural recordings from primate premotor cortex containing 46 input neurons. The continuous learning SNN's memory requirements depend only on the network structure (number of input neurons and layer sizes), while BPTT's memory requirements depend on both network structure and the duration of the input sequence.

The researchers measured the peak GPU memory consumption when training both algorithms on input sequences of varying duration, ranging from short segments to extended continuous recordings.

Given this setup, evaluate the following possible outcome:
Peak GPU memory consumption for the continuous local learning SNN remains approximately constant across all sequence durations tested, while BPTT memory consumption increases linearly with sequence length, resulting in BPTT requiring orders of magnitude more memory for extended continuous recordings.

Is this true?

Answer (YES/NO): YES